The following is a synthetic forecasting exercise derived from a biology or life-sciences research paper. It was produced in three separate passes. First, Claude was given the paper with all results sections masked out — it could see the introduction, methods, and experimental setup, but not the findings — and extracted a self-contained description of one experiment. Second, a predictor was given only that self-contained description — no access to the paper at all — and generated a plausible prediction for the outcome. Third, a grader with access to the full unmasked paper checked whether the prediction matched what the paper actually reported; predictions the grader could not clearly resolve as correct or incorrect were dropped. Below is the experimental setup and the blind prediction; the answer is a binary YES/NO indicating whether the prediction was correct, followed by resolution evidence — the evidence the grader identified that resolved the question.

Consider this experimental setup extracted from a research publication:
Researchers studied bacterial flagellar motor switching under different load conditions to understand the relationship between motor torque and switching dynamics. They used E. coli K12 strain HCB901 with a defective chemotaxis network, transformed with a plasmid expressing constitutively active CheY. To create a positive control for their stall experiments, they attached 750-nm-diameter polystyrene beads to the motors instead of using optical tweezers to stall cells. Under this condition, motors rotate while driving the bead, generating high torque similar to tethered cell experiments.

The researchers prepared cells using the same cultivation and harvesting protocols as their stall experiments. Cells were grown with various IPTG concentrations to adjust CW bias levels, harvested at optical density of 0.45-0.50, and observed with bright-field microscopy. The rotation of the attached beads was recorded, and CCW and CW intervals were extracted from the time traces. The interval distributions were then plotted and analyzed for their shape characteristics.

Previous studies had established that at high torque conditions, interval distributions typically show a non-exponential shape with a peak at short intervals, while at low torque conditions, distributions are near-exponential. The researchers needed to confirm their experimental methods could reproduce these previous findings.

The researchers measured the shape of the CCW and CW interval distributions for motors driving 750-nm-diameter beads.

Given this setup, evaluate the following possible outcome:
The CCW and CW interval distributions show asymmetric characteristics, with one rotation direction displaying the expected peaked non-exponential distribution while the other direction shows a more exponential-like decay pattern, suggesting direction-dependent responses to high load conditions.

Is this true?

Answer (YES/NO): NO